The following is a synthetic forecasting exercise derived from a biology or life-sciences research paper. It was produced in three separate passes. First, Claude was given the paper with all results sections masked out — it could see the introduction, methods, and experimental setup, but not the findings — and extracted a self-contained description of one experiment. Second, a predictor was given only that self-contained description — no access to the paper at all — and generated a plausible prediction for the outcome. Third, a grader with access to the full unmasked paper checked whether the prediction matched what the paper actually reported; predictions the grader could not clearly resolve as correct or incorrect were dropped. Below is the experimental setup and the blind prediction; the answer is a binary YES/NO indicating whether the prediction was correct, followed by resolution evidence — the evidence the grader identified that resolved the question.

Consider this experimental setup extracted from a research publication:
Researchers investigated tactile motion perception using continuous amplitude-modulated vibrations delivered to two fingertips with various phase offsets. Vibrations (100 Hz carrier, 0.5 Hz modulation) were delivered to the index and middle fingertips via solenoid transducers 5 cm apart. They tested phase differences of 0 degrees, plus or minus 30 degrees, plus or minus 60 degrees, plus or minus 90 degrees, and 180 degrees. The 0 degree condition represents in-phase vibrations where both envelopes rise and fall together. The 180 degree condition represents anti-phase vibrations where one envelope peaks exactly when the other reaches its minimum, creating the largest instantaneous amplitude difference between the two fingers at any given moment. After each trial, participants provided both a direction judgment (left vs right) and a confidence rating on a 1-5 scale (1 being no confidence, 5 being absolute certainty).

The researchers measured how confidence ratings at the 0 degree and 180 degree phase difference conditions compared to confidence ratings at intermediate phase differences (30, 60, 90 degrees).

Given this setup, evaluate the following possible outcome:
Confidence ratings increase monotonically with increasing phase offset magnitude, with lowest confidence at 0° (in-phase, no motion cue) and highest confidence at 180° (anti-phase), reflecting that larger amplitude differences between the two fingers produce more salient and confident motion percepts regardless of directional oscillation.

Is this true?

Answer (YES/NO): NO